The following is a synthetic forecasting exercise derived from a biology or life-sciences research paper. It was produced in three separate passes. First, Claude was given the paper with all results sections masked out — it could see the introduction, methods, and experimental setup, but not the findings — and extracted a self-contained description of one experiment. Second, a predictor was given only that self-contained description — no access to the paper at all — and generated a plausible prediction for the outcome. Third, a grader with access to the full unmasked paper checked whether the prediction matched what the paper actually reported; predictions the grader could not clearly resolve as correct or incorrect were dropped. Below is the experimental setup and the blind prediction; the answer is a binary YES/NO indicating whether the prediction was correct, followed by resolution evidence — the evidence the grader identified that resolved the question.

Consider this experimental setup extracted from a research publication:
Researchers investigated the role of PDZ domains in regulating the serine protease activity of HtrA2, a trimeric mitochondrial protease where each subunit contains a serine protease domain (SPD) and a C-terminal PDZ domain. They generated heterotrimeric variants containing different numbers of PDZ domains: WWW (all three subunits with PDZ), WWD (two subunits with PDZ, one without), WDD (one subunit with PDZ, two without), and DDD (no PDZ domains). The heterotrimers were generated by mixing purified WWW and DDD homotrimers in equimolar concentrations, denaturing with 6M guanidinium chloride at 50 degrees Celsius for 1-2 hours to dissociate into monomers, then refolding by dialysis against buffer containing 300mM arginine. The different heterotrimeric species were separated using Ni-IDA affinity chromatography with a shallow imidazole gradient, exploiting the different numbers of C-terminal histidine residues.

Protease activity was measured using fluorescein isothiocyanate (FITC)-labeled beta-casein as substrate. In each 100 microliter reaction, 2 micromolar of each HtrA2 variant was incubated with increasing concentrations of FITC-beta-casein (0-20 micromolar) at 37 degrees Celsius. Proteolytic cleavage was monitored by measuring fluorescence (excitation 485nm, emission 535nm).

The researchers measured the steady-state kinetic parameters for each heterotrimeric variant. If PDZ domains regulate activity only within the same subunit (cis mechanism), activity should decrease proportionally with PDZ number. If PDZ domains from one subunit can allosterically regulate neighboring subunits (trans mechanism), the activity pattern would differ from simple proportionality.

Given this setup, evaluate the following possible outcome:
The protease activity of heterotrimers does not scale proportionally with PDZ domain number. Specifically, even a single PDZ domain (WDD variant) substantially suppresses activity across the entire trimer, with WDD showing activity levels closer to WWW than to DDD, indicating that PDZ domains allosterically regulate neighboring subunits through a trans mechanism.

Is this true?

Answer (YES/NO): NO